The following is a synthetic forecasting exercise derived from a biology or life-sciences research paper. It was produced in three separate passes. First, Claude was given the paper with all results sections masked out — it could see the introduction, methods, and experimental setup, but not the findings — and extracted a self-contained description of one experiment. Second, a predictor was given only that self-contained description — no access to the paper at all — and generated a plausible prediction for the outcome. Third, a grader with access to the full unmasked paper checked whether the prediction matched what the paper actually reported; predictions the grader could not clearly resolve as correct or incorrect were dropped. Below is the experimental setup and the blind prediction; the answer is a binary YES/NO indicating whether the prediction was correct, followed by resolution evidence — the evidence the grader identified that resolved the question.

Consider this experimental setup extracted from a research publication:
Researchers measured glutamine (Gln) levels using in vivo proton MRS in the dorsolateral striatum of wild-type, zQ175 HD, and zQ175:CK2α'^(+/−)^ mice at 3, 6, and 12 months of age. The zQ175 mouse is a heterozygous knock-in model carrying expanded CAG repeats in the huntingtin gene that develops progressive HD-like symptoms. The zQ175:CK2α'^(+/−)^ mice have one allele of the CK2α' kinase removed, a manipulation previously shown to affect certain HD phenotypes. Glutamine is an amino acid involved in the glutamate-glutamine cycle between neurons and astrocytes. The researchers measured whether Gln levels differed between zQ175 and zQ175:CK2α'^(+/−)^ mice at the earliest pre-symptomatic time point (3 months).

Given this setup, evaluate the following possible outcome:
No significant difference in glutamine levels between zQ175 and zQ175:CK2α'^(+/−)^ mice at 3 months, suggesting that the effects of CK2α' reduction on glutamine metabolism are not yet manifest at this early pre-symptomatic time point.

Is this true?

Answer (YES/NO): NO